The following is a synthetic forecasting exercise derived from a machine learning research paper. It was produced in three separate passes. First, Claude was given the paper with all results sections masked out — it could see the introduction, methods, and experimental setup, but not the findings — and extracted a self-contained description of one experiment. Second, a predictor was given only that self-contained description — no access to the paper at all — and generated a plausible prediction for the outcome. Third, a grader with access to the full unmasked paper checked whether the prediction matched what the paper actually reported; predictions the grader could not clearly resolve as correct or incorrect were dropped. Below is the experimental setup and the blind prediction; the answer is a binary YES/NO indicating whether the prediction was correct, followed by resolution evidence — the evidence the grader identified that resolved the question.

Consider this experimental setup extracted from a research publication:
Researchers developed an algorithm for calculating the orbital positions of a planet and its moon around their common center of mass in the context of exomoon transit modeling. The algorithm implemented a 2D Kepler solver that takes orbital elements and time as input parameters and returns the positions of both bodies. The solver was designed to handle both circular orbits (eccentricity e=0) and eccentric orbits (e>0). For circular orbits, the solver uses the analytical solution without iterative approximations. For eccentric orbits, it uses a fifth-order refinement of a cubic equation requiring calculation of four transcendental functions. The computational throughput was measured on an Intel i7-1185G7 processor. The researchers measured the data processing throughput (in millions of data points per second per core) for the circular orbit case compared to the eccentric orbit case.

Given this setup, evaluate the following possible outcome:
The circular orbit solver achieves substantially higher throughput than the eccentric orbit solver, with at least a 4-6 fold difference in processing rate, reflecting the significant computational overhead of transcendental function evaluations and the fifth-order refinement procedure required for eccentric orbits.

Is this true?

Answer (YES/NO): NO